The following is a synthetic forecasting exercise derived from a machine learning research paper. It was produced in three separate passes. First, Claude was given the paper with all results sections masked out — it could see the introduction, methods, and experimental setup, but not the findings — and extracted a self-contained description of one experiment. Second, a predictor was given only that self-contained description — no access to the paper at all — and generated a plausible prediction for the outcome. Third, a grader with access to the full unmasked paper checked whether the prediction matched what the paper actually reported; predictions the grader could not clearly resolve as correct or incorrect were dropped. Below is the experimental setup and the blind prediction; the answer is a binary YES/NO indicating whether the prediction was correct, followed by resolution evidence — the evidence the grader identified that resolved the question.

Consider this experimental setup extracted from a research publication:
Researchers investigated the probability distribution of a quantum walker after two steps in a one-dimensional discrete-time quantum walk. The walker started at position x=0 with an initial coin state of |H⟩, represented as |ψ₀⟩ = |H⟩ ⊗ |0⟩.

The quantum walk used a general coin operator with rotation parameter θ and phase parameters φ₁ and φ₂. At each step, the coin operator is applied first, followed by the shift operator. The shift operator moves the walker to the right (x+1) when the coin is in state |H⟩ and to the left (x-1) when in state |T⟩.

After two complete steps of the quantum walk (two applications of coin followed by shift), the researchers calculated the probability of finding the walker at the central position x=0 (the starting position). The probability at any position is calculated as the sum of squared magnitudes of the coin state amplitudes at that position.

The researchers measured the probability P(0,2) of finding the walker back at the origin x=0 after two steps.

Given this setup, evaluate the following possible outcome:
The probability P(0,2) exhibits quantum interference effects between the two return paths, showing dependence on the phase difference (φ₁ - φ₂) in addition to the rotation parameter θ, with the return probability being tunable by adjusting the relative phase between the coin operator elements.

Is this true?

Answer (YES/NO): NO